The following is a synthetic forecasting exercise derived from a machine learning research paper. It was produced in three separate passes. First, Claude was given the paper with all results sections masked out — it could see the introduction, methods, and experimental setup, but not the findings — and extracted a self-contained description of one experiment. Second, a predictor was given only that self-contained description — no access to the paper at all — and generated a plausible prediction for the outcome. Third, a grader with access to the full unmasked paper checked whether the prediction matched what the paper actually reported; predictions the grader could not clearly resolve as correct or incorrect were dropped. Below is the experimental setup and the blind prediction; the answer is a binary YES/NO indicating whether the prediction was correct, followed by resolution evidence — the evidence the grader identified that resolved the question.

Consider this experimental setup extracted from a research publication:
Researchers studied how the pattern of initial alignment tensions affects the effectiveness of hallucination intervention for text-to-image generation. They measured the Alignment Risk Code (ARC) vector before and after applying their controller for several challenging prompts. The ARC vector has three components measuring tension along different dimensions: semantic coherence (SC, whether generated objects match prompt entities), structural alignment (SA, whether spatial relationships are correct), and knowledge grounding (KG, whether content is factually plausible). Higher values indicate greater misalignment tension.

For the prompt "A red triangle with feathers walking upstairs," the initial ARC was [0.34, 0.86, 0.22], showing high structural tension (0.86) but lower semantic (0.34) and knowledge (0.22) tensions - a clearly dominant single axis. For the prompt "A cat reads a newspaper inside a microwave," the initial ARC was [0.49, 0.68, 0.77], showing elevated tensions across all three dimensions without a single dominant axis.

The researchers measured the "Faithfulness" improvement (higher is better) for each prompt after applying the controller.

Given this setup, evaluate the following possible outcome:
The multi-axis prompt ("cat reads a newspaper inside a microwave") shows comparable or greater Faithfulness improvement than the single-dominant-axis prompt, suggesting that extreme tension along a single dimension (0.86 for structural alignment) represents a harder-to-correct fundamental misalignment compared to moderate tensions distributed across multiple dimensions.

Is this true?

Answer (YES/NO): YES